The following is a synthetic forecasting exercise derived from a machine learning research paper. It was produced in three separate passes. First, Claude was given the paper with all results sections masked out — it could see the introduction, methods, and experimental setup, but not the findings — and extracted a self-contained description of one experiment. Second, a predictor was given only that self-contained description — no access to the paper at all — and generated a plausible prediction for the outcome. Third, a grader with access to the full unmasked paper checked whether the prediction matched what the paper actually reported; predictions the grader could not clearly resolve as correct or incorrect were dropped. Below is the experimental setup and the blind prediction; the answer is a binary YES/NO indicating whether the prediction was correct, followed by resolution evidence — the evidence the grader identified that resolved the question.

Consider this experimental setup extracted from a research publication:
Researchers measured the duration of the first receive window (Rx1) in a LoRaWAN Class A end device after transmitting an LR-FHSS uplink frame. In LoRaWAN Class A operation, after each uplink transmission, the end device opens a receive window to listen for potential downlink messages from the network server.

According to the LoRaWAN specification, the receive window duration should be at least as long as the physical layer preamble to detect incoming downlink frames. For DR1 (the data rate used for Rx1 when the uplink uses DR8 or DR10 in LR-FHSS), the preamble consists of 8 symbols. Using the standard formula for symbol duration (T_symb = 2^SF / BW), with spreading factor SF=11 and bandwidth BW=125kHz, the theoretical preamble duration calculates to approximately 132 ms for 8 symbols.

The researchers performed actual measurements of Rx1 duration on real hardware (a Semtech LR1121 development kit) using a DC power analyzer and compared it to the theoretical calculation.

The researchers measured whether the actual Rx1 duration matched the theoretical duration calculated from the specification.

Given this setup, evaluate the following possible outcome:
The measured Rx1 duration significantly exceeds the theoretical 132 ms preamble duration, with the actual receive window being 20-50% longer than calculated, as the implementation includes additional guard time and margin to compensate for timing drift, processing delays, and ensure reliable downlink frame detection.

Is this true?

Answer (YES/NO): NO